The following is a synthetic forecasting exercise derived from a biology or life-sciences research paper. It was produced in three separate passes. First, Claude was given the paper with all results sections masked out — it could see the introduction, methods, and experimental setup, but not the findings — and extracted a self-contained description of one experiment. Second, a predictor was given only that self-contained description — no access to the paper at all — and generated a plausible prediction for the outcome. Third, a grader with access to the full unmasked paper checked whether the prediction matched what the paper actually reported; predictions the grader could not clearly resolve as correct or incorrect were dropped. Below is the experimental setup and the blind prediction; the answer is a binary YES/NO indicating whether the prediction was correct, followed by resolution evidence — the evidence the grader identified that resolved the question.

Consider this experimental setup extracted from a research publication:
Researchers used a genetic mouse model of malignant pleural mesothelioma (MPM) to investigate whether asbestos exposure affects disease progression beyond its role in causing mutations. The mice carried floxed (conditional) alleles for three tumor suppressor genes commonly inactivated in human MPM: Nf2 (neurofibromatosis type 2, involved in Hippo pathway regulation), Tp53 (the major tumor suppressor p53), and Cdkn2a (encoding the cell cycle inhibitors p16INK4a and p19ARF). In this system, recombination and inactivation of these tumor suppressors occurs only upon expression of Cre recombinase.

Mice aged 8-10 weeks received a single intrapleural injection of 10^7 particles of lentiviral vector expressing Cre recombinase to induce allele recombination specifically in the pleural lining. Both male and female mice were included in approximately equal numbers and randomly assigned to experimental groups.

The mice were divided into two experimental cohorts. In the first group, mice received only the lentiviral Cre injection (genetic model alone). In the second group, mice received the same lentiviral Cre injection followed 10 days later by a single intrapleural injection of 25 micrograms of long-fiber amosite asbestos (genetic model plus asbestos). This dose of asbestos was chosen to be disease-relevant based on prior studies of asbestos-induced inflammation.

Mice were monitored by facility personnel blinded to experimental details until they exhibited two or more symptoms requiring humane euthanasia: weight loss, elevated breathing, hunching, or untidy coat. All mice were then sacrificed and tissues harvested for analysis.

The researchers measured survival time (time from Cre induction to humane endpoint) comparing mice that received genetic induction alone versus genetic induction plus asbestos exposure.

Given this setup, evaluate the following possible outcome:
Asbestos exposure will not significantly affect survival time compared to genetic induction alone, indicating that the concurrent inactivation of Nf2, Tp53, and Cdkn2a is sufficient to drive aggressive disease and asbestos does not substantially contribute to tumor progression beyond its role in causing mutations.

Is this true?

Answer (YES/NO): NO